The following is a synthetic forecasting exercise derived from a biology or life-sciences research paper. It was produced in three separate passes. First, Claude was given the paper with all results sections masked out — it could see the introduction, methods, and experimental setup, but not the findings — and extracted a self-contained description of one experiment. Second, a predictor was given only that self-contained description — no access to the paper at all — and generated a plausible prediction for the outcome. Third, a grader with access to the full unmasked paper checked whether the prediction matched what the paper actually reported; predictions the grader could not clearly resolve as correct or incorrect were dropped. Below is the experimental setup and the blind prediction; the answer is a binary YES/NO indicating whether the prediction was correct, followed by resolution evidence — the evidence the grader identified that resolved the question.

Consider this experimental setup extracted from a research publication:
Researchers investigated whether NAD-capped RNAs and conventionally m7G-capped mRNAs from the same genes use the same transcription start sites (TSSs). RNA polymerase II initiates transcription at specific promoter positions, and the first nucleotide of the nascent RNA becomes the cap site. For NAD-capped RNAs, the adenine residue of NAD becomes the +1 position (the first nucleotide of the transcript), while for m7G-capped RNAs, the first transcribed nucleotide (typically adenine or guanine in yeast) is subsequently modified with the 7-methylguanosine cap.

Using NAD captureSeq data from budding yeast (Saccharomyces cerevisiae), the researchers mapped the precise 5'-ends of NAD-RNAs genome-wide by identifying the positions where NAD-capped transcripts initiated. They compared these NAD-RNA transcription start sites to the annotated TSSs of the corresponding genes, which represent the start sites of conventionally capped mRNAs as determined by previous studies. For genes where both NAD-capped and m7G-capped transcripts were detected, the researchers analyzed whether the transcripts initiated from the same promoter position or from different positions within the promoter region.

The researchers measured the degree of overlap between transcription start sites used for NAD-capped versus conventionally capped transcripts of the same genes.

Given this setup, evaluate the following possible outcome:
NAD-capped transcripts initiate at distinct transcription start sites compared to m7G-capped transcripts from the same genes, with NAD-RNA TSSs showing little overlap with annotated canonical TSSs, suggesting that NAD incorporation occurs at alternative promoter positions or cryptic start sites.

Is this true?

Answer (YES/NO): NO